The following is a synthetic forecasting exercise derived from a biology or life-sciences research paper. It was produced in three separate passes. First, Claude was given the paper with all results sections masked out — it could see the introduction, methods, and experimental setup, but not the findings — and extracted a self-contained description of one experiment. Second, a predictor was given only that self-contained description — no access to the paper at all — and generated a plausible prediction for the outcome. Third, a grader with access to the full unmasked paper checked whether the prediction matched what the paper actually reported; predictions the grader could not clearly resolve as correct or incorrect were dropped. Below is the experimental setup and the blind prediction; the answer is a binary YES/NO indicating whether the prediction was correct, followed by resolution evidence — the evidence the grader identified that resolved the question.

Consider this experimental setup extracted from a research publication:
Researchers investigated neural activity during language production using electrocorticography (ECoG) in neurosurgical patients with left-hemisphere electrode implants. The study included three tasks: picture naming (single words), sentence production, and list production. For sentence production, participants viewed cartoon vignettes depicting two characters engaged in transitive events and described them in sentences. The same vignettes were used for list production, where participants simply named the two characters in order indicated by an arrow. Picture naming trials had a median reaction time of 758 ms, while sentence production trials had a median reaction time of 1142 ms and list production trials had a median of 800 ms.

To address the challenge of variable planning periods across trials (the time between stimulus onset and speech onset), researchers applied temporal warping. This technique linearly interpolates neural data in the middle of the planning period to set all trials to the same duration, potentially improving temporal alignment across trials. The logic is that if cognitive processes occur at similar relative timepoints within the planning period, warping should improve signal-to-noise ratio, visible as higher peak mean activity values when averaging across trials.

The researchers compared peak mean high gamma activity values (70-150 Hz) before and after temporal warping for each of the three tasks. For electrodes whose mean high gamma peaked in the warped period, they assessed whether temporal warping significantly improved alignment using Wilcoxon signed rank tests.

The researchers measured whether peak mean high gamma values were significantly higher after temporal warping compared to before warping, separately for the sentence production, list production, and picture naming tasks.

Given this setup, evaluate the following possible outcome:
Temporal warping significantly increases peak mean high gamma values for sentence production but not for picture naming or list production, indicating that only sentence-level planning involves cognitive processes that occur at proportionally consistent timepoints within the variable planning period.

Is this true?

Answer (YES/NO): NO